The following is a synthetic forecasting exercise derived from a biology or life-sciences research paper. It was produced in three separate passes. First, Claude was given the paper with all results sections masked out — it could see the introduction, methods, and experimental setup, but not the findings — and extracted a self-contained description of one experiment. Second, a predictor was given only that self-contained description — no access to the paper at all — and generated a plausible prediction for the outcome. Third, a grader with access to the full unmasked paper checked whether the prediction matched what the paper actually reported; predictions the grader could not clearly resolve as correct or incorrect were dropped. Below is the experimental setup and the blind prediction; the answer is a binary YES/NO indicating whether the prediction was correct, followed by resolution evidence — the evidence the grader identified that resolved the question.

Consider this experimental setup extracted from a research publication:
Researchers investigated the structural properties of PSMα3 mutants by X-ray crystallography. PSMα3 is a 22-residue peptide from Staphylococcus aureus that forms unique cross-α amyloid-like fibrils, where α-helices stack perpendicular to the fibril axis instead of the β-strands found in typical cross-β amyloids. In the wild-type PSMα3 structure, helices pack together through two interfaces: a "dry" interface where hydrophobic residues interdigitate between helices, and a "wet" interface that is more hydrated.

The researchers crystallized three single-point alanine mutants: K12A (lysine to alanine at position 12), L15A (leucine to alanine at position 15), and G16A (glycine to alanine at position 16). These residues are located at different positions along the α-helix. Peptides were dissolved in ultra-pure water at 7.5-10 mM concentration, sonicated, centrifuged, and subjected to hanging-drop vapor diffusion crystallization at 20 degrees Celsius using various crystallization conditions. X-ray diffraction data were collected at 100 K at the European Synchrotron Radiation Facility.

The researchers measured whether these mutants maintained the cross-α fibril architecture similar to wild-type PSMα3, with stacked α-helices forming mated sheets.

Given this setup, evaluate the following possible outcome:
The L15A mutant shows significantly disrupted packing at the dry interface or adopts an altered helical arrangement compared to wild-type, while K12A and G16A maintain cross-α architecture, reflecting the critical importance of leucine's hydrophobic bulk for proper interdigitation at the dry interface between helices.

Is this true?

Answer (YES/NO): NO